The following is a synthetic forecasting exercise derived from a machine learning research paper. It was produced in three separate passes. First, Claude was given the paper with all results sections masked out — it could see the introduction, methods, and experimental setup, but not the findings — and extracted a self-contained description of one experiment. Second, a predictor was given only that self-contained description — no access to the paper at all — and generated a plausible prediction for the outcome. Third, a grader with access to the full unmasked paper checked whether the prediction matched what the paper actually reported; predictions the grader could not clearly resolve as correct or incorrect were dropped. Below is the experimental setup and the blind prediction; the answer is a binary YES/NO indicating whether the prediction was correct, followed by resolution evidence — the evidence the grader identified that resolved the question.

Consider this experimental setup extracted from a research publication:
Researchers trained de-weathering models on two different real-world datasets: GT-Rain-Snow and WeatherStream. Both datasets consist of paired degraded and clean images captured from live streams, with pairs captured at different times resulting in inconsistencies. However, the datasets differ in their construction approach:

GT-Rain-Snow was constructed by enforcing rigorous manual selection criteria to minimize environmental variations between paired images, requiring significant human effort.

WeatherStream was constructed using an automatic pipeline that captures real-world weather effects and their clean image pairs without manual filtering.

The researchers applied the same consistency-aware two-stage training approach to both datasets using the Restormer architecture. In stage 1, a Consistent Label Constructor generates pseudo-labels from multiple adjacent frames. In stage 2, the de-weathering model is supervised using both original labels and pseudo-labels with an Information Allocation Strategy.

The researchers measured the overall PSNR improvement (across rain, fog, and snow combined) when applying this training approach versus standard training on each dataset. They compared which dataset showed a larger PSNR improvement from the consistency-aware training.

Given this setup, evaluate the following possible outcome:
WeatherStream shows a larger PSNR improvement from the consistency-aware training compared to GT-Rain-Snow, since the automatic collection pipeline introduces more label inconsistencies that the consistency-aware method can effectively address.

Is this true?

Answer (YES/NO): NO